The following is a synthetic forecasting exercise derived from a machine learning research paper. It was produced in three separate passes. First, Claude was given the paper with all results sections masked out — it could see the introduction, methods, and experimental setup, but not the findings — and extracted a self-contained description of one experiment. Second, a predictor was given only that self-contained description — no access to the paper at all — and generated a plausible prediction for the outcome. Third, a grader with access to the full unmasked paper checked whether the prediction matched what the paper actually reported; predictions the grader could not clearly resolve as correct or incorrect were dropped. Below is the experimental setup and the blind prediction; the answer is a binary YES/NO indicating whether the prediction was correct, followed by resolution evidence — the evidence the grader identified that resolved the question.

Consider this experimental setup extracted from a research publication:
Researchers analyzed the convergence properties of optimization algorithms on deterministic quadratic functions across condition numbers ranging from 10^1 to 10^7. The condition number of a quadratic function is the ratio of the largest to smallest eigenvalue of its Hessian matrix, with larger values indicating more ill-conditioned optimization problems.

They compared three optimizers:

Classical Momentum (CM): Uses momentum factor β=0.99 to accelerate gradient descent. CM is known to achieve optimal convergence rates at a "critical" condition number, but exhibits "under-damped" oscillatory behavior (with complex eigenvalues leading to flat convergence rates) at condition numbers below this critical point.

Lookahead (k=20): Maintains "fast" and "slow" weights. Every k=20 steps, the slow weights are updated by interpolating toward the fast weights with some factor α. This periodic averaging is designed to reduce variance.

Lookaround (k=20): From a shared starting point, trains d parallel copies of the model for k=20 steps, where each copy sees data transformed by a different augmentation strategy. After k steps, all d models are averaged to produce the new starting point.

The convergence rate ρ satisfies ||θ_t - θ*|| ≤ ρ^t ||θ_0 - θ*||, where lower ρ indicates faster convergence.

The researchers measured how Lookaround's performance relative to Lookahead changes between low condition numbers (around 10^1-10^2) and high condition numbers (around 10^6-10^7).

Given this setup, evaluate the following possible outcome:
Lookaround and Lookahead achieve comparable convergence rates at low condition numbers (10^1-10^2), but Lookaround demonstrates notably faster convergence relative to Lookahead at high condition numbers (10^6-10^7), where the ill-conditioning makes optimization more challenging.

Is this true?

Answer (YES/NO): NO